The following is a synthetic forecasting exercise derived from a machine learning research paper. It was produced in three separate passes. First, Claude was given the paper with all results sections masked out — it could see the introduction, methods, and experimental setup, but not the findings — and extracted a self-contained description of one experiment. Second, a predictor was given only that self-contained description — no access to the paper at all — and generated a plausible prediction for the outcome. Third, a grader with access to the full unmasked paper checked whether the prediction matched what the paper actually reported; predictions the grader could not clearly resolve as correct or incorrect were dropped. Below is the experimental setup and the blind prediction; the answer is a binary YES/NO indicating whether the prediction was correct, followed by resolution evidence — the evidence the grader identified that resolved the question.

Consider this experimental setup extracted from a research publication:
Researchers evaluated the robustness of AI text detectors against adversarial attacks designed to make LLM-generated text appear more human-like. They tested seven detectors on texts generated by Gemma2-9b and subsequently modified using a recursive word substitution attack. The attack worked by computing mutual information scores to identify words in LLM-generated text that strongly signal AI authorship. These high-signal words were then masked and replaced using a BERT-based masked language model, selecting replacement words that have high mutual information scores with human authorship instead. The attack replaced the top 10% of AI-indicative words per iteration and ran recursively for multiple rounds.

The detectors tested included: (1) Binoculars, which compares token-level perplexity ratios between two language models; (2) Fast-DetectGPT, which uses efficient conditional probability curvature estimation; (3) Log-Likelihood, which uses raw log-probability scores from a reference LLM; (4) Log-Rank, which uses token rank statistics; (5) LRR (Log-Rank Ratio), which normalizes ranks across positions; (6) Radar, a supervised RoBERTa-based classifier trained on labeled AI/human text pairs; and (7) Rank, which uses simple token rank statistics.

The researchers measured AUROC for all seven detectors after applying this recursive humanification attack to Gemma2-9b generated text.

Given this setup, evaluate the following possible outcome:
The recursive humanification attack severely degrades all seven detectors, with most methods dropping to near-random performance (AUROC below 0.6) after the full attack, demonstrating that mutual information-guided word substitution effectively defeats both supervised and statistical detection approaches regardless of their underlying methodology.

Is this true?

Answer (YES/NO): NO